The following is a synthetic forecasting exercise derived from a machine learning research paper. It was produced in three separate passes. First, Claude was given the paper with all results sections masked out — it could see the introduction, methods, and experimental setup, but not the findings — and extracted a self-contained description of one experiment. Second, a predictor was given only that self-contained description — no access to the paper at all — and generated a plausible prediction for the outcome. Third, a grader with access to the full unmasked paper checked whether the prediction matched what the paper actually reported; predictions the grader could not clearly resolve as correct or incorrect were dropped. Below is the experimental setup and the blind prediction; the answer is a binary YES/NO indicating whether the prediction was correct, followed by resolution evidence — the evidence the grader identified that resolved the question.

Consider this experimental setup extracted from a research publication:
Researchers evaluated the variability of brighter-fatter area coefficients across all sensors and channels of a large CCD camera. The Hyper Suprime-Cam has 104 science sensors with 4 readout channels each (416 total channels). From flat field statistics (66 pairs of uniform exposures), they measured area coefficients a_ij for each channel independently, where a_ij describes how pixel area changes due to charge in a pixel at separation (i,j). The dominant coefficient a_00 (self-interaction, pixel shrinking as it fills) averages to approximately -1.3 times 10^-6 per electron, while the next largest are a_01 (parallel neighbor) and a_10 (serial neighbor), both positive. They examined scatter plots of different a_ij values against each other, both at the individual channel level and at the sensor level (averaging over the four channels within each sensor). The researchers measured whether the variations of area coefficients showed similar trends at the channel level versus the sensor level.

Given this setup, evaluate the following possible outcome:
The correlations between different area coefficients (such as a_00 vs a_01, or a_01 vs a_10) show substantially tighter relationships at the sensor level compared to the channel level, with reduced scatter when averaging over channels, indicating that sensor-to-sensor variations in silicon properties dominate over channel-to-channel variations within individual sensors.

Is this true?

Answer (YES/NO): NO